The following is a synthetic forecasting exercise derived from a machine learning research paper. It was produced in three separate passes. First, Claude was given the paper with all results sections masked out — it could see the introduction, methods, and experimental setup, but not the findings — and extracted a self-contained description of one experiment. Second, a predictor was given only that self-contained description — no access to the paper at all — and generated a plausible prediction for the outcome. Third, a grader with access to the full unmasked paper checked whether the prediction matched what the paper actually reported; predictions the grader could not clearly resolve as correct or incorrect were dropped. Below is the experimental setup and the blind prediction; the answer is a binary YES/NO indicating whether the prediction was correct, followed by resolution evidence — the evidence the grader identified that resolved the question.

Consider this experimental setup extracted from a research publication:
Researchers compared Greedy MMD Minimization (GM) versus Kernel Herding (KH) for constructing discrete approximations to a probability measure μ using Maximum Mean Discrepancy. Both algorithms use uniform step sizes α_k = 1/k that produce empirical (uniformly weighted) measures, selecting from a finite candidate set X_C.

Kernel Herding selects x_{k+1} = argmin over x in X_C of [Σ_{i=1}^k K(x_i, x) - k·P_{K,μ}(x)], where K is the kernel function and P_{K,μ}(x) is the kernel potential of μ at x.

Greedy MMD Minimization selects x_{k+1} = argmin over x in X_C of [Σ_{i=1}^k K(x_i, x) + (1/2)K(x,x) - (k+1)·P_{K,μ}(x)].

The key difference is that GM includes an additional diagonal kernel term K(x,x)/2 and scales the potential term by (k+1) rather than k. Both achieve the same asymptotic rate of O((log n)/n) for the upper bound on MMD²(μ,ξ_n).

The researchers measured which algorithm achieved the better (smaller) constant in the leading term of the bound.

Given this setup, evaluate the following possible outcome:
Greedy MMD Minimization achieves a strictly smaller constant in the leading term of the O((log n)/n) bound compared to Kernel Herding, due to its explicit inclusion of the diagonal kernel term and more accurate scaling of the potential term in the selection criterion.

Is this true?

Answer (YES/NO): YES